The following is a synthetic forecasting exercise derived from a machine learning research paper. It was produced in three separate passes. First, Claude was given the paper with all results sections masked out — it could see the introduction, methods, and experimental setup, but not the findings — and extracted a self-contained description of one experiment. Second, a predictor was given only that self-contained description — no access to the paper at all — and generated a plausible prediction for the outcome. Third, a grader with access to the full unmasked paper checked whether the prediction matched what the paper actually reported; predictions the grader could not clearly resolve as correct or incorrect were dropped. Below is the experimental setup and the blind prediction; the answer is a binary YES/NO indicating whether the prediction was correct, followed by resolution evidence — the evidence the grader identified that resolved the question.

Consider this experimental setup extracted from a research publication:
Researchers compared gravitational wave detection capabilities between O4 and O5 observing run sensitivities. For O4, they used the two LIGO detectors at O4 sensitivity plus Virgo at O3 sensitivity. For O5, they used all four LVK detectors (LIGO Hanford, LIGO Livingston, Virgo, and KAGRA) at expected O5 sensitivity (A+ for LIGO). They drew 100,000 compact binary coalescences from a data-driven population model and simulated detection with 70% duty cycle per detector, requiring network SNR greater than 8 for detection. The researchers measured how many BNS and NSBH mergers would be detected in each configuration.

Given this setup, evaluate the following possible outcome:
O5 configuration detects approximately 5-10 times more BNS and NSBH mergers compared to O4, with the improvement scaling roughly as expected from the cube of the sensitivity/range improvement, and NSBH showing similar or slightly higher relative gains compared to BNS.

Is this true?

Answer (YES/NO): NO